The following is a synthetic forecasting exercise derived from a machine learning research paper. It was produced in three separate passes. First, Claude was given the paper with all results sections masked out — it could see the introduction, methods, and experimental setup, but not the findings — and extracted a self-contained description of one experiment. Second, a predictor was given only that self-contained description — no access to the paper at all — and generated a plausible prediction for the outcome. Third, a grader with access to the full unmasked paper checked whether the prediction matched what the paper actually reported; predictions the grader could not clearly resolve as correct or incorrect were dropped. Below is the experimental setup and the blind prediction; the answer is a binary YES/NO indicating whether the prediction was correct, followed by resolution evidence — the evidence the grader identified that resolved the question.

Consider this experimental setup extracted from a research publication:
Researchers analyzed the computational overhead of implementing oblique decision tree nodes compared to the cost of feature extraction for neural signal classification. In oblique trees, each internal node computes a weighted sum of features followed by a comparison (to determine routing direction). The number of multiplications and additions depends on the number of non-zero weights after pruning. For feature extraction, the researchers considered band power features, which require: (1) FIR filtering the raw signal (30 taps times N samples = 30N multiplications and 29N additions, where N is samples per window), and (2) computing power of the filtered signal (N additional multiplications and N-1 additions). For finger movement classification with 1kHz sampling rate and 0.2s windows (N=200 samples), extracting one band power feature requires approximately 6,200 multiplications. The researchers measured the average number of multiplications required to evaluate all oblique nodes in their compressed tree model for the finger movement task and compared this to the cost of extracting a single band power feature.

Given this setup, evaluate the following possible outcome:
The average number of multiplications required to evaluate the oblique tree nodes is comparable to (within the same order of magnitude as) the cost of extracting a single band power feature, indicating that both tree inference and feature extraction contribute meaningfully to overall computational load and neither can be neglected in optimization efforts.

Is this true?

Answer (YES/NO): NO